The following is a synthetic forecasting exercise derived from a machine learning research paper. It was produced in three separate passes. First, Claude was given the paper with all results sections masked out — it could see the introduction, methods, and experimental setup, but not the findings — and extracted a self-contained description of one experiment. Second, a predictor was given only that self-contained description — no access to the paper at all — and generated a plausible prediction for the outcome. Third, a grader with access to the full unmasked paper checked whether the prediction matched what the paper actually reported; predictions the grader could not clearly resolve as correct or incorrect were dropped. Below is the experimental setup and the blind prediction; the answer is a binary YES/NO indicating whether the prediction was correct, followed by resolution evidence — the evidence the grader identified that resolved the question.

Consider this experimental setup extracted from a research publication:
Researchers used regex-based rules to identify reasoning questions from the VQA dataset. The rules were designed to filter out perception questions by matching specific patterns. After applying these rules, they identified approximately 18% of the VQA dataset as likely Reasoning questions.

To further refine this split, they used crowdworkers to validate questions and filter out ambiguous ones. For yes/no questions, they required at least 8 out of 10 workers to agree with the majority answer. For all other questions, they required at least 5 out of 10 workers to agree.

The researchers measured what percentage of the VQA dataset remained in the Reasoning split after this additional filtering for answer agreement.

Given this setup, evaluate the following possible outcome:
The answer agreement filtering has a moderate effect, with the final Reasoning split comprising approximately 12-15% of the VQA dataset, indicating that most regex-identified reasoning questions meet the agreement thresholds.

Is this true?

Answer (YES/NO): YES